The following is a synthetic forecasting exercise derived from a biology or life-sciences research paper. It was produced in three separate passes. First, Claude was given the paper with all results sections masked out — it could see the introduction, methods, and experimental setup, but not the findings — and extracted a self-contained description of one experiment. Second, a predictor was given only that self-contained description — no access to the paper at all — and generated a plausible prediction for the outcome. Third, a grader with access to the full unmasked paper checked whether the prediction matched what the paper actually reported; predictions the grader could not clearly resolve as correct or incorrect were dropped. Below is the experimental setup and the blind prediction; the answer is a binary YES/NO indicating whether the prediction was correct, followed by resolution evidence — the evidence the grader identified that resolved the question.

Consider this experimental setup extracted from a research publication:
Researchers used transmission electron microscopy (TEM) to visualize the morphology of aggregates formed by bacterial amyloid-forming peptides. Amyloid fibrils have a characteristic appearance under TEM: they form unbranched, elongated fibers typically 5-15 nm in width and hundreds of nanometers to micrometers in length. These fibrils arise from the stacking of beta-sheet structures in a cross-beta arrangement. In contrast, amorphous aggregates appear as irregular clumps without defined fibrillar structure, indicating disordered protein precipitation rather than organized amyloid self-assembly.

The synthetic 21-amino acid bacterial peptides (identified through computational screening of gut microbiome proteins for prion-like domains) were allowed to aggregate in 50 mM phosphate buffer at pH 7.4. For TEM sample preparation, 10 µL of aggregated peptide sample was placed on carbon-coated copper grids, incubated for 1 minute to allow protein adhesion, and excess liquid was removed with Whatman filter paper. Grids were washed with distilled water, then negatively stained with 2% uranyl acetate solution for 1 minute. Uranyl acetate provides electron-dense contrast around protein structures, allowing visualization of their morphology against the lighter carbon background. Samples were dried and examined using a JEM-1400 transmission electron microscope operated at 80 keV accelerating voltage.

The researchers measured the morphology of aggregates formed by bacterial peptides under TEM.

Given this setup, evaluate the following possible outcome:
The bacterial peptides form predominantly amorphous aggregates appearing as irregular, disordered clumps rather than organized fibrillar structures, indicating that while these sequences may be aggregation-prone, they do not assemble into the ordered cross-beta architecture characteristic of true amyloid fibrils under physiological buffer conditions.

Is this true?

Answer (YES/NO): NO